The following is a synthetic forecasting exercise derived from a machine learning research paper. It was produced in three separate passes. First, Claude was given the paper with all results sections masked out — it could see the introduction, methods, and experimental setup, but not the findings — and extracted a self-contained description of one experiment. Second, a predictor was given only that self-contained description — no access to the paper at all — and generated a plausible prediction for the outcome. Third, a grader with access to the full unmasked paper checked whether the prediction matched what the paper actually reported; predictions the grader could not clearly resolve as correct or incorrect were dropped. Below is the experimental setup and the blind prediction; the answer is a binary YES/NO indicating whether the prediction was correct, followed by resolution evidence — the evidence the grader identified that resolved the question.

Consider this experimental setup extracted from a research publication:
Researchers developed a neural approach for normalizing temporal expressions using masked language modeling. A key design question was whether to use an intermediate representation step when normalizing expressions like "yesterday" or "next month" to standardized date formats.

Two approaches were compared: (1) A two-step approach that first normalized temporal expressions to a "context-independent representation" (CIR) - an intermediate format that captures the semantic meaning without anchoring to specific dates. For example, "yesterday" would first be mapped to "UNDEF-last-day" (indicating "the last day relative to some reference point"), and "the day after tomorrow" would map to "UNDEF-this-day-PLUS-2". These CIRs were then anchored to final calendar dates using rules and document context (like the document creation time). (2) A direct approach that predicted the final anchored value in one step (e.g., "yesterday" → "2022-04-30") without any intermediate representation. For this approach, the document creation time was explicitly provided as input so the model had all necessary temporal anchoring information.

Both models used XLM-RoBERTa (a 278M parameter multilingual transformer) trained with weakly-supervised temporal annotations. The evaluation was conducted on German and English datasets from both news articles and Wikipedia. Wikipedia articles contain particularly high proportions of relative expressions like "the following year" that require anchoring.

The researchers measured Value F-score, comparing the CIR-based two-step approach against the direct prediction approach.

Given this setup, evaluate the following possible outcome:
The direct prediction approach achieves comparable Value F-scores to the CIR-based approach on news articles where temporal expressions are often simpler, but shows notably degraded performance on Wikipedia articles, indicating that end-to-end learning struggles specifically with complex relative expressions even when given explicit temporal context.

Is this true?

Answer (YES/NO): NO